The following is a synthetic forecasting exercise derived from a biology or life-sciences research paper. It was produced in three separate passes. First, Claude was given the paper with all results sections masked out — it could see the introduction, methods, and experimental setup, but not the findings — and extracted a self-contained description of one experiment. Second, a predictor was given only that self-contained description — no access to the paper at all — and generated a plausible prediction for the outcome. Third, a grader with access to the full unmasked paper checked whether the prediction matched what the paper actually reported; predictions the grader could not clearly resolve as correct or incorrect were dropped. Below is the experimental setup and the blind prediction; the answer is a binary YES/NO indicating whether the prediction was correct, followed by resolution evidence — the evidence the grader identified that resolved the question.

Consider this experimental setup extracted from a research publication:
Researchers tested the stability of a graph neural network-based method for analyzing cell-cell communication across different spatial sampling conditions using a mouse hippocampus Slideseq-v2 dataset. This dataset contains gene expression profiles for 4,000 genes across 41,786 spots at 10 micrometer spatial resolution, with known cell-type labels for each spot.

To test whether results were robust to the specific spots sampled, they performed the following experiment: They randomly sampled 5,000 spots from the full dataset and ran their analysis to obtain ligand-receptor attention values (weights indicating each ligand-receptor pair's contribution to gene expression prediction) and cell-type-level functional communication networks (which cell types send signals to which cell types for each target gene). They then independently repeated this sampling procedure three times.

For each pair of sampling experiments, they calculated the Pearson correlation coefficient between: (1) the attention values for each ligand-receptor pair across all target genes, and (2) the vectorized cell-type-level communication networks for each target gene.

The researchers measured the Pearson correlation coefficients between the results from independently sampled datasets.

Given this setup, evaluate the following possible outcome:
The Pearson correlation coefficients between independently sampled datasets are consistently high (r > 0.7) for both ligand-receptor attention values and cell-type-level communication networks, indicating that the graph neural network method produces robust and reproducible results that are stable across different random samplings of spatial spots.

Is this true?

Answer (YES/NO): NO